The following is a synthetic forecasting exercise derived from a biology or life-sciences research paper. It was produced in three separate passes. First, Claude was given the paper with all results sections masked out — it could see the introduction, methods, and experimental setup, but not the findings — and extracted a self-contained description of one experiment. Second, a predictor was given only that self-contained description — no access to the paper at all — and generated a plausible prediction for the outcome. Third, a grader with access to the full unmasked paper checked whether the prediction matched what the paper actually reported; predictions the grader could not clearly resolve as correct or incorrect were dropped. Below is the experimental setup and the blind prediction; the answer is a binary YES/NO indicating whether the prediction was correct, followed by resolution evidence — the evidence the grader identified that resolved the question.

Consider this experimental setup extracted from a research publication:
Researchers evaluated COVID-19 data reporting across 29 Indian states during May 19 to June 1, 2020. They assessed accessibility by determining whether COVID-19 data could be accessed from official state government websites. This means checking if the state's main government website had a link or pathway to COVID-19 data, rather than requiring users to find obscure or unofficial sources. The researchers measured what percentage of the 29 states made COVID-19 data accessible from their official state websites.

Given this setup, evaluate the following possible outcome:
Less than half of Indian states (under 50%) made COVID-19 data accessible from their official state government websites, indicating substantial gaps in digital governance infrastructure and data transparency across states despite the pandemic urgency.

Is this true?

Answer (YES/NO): NO